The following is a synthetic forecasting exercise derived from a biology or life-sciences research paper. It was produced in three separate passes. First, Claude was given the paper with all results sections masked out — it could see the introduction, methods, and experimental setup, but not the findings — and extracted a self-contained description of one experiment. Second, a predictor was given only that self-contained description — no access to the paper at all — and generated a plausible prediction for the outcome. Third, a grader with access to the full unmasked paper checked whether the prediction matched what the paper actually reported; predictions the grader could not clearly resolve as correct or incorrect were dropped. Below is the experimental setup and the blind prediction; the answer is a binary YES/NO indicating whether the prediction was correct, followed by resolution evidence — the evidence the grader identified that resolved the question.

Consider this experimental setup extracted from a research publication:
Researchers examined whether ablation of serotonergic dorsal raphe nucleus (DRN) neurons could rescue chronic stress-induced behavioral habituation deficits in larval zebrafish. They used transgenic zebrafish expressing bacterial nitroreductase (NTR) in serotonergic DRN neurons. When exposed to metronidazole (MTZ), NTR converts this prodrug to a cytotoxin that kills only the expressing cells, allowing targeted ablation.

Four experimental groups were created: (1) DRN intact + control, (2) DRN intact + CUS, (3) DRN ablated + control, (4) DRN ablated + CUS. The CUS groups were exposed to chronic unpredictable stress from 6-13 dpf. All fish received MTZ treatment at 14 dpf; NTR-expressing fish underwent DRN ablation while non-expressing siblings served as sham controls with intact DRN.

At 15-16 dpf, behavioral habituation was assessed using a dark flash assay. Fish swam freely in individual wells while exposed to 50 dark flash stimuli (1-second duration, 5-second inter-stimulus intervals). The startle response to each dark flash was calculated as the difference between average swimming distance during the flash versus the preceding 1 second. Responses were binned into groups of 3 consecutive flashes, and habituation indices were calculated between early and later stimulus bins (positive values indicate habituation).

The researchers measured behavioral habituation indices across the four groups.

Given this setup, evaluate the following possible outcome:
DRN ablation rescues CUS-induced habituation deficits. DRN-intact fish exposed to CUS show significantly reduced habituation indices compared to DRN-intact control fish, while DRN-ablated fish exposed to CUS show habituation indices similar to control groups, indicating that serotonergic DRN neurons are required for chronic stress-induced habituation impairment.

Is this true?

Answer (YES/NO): YES